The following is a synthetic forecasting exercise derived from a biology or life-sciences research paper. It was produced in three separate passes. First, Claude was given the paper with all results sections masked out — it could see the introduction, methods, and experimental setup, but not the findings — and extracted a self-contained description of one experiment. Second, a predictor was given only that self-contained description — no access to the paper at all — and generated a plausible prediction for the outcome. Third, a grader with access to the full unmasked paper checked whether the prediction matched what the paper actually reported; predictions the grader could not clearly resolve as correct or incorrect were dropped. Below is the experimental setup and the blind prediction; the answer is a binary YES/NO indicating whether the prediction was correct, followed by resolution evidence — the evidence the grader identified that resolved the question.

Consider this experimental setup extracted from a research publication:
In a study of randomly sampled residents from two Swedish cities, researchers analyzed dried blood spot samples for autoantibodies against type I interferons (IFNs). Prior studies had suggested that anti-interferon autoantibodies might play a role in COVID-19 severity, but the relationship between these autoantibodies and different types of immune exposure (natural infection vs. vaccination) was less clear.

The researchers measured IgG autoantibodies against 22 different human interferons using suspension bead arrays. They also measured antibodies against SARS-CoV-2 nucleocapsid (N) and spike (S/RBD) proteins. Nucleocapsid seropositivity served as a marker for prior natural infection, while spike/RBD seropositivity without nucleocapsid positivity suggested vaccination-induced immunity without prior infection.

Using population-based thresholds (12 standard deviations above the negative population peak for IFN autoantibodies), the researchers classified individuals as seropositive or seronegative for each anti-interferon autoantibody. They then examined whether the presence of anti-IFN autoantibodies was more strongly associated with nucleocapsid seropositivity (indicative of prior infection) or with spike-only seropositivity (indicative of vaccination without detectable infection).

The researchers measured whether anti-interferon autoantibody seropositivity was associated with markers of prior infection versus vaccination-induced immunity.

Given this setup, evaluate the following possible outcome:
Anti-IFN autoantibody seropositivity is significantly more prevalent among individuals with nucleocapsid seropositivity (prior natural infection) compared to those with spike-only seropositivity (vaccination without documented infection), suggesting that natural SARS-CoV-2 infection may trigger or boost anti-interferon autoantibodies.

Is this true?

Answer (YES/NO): YES